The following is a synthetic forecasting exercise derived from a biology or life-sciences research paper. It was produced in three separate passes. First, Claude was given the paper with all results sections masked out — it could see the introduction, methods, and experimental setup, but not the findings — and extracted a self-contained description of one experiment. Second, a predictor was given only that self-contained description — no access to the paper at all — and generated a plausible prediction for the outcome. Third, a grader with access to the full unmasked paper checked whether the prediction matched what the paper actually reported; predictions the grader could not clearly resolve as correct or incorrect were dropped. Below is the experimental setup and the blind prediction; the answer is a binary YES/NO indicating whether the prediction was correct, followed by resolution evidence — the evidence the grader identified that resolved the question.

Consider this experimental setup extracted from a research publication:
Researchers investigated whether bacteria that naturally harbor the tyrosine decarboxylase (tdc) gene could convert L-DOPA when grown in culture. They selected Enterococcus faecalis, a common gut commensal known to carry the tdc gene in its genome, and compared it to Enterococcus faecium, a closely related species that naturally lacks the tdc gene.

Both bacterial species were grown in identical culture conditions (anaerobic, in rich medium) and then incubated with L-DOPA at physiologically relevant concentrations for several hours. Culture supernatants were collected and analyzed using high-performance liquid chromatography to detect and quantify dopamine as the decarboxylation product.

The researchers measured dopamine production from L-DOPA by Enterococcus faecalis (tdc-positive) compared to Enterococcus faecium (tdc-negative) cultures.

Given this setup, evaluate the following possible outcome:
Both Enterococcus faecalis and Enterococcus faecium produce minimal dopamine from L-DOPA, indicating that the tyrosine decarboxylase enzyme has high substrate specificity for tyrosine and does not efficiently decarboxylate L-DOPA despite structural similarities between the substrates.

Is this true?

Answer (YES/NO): NO